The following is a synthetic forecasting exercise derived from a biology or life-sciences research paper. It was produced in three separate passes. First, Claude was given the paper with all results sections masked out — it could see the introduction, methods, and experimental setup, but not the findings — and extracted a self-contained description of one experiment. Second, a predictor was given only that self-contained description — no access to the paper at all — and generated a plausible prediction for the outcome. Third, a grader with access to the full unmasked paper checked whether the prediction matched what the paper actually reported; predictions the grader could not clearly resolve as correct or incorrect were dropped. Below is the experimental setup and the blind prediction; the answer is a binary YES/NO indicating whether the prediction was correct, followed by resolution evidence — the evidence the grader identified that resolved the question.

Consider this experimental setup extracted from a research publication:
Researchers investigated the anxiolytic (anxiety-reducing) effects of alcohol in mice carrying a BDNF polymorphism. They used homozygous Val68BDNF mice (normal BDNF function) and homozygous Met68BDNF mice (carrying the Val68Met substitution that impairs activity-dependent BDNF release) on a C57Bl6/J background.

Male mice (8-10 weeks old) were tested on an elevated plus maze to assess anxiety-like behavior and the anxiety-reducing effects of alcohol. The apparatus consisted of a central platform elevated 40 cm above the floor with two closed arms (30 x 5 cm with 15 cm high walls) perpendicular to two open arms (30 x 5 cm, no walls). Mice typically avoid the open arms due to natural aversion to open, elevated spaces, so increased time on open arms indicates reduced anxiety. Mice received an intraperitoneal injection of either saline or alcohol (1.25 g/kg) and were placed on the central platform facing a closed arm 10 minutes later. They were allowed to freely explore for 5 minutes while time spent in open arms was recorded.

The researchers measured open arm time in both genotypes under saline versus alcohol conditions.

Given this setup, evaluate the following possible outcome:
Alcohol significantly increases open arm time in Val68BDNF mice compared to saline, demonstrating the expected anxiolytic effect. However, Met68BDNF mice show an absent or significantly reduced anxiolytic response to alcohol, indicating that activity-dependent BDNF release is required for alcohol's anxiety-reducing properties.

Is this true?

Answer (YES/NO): YES